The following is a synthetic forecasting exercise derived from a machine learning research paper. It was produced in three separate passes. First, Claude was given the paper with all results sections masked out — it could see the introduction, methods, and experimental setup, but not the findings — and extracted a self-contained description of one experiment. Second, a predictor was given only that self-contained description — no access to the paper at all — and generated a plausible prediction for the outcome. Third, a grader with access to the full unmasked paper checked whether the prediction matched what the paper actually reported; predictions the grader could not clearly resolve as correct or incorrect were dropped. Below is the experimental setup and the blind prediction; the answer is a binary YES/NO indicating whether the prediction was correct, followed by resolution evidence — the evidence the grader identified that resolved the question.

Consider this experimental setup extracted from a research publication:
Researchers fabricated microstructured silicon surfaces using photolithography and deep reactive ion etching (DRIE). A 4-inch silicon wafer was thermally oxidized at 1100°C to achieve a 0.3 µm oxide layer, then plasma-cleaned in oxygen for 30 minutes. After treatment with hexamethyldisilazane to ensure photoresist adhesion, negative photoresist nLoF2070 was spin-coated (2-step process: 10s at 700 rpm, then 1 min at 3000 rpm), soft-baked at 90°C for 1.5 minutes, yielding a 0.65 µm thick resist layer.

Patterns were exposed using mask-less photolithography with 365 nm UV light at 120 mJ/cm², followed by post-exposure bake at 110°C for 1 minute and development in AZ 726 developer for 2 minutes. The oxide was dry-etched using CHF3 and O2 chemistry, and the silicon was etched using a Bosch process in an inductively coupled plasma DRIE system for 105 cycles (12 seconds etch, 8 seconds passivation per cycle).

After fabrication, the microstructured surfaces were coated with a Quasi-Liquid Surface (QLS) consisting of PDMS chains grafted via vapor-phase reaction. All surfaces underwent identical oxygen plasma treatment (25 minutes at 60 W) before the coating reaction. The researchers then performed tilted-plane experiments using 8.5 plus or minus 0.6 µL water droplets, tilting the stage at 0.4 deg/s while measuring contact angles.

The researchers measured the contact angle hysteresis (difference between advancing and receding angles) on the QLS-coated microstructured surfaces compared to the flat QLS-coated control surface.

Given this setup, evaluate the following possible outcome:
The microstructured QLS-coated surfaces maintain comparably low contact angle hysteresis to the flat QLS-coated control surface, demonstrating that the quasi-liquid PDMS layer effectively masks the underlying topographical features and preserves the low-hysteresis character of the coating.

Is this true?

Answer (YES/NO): NO